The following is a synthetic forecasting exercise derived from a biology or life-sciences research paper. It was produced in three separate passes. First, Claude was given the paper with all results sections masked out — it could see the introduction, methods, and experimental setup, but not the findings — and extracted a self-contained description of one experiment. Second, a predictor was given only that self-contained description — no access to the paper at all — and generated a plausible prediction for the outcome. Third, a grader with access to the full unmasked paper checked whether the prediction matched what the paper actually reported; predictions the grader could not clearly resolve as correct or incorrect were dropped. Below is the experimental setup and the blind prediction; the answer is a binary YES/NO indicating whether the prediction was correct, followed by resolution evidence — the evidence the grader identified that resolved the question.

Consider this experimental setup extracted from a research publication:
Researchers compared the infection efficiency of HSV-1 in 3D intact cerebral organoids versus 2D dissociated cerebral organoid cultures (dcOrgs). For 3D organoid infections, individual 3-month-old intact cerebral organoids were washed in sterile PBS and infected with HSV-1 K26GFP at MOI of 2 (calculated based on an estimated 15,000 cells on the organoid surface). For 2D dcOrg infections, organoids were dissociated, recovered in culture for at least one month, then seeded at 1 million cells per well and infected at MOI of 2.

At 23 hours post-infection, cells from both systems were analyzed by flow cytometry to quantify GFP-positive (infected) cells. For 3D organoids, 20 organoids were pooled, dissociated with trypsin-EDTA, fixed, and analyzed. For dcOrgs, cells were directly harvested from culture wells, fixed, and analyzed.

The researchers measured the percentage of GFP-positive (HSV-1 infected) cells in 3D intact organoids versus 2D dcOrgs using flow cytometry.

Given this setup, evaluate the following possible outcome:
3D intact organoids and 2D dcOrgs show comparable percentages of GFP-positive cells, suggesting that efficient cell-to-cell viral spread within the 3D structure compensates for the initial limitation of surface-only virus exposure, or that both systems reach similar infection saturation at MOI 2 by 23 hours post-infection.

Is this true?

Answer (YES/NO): NO